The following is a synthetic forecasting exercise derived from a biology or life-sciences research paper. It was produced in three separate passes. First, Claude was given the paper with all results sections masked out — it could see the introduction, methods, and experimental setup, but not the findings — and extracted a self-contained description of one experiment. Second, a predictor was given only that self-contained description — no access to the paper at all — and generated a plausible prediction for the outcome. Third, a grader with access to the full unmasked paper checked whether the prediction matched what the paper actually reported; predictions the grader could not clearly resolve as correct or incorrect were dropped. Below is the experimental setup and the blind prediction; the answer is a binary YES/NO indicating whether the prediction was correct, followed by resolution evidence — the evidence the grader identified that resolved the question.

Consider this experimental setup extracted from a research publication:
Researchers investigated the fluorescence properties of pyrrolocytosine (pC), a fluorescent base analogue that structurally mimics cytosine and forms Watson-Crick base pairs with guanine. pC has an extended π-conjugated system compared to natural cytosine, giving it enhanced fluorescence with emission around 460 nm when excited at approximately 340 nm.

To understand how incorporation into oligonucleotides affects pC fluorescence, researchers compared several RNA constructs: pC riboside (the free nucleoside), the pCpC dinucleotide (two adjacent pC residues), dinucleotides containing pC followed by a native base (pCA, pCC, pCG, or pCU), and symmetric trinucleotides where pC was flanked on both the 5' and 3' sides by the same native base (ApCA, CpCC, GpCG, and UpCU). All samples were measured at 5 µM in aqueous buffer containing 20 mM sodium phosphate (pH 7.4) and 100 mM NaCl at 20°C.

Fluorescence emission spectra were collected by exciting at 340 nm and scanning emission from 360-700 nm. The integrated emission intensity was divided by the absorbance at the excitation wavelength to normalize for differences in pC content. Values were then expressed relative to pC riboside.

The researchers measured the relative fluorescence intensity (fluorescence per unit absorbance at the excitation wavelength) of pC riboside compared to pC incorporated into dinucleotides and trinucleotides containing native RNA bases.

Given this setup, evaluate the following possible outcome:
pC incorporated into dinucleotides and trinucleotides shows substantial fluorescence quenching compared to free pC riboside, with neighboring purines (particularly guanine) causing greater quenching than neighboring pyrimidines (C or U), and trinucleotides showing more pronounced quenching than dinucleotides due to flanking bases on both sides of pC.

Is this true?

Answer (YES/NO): NO